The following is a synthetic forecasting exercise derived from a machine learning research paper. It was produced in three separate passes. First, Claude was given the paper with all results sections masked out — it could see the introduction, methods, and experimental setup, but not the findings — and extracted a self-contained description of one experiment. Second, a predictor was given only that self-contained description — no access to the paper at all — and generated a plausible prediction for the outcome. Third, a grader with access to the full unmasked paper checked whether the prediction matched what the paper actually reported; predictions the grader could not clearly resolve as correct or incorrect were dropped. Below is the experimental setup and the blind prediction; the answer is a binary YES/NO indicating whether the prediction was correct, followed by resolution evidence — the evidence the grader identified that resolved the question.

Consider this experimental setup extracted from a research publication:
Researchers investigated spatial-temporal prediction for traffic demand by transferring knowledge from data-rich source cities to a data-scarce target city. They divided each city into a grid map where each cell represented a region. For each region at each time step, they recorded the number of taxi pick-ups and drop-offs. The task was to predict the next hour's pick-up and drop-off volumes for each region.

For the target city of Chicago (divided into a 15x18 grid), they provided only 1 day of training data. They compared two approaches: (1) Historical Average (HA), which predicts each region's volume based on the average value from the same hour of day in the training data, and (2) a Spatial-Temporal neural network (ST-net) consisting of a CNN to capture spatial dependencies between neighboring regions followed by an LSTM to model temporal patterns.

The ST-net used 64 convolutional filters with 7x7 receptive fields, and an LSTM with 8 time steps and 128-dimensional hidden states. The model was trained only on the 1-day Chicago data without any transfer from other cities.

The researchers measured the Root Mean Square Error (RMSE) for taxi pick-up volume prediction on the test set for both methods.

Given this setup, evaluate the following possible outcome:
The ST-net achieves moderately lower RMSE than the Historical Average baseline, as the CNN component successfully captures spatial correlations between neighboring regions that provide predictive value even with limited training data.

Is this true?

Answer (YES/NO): NO